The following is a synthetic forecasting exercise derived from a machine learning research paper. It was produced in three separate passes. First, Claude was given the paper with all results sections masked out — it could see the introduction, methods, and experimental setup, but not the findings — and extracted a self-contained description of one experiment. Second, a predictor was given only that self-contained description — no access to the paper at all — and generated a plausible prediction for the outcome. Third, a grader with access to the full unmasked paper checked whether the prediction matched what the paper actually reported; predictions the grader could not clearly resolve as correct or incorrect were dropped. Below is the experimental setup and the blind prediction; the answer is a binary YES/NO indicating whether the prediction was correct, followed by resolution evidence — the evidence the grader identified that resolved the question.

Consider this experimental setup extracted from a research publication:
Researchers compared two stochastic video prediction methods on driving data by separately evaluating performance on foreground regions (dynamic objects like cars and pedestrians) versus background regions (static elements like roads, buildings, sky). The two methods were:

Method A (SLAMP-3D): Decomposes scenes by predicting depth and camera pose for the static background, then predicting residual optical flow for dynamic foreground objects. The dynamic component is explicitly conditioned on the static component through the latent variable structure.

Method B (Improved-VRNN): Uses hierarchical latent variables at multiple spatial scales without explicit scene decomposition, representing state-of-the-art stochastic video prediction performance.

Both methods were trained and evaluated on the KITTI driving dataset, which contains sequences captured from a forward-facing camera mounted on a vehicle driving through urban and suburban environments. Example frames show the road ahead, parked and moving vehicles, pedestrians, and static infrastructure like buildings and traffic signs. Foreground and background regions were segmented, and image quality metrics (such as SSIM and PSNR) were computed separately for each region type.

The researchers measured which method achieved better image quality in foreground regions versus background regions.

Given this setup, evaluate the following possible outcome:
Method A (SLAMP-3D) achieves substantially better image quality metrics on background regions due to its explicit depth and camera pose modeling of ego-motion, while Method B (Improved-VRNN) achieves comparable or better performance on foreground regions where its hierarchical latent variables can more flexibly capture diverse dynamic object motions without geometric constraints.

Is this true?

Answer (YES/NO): NO